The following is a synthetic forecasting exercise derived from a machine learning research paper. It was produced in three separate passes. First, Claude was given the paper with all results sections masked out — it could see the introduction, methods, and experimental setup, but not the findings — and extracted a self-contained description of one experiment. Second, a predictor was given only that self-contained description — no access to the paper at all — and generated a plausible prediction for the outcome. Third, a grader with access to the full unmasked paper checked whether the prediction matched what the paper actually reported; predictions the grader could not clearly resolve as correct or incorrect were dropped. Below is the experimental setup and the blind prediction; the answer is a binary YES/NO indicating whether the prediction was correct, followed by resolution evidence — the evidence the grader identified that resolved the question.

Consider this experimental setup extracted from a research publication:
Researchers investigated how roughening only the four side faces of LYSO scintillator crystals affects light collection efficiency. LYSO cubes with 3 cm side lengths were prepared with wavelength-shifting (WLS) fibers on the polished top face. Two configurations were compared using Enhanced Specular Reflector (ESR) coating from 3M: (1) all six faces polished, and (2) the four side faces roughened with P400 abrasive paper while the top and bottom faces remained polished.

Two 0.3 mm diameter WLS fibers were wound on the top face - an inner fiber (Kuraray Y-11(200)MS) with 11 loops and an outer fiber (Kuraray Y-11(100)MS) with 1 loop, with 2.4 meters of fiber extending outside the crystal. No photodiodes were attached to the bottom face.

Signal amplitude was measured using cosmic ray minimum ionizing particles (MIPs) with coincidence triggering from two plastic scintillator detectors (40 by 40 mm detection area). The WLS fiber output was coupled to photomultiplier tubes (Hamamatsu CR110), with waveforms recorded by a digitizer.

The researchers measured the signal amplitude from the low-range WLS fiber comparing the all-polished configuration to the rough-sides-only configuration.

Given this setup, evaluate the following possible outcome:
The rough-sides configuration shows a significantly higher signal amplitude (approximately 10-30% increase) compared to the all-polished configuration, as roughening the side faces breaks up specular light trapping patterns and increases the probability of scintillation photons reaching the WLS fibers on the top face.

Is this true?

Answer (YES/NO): YES